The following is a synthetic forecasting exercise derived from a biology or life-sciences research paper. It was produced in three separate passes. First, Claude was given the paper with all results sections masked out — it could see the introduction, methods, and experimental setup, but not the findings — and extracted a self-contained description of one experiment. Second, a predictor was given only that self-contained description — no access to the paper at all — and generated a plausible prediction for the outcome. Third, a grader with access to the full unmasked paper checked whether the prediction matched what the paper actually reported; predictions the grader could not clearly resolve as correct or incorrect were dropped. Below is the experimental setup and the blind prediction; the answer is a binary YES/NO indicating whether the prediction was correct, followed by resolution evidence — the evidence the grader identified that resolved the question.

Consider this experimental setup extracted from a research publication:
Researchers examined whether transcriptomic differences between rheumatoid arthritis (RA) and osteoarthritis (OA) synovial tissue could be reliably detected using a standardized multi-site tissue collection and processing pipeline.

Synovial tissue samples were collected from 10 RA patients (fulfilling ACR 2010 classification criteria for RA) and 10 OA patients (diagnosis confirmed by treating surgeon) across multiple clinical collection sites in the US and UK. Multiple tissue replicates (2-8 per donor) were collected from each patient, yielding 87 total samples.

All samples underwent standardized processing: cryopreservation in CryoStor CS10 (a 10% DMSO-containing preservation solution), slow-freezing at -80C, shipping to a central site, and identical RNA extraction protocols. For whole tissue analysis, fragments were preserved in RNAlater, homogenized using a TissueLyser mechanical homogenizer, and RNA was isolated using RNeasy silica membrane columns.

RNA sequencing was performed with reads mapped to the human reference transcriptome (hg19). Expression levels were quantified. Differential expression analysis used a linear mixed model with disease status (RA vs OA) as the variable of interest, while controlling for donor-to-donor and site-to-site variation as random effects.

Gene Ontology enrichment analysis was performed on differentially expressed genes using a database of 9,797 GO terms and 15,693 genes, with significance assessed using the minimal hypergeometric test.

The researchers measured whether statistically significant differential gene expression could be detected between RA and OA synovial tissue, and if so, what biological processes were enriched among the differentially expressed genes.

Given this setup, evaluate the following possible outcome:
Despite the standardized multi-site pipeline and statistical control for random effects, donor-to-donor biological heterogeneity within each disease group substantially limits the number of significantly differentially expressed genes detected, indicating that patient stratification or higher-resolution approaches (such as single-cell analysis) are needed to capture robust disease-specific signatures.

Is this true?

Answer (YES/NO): NO